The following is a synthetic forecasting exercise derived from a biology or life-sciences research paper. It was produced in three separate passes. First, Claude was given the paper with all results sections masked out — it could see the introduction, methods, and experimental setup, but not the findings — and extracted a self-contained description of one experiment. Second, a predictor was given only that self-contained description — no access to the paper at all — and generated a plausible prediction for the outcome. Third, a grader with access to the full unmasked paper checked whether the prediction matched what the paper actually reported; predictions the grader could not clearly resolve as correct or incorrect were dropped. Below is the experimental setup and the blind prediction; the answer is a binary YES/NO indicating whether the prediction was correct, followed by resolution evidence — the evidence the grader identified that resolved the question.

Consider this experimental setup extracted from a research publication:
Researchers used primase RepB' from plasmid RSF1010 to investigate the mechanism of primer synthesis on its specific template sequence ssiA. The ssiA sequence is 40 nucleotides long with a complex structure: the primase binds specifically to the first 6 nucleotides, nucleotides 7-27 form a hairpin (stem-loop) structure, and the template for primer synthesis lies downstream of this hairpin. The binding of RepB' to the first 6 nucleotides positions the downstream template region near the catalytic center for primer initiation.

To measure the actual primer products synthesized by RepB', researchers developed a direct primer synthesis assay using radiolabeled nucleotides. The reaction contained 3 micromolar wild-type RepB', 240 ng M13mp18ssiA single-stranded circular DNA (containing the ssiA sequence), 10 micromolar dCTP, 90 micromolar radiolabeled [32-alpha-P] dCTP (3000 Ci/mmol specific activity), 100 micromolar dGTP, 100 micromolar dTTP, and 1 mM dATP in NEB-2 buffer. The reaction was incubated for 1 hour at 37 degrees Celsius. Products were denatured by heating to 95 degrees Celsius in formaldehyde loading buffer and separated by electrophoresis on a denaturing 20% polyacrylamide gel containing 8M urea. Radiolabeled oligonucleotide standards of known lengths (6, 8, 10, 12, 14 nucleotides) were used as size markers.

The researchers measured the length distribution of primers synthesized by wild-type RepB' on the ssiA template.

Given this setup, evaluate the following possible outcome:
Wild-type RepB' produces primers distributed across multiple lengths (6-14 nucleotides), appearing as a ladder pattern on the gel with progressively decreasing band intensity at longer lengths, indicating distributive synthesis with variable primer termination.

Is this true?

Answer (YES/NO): NO